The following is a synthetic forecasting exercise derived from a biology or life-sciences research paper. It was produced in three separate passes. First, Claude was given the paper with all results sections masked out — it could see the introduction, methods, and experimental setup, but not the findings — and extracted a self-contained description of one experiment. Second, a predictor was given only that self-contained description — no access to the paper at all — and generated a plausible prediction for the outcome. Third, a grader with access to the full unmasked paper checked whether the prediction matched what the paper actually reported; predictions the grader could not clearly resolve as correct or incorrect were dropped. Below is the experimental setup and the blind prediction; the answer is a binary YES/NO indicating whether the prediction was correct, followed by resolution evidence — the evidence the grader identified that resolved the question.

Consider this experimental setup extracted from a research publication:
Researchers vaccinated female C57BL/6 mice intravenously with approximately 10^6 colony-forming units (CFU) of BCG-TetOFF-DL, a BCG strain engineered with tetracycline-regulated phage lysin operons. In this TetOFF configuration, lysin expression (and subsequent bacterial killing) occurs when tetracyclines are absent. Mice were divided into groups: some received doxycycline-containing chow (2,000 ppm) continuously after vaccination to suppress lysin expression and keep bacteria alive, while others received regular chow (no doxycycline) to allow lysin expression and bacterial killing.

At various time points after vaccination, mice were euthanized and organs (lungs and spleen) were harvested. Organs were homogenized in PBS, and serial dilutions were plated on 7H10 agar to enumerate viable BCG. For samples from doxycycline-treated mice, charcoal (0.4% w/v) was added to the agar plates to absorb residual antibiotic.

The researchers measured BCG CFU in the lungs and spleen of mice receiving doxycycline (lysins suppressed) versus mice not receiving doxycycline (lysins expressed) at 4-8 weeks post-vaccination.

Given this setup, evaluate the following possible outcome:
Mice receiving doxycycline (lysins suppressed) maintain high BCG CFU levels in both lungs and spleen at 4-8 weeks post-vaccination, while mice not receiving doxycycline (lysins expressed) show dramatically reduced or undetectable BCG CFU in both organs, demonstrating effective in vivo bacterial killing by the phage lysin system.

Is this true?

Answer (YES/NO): NO